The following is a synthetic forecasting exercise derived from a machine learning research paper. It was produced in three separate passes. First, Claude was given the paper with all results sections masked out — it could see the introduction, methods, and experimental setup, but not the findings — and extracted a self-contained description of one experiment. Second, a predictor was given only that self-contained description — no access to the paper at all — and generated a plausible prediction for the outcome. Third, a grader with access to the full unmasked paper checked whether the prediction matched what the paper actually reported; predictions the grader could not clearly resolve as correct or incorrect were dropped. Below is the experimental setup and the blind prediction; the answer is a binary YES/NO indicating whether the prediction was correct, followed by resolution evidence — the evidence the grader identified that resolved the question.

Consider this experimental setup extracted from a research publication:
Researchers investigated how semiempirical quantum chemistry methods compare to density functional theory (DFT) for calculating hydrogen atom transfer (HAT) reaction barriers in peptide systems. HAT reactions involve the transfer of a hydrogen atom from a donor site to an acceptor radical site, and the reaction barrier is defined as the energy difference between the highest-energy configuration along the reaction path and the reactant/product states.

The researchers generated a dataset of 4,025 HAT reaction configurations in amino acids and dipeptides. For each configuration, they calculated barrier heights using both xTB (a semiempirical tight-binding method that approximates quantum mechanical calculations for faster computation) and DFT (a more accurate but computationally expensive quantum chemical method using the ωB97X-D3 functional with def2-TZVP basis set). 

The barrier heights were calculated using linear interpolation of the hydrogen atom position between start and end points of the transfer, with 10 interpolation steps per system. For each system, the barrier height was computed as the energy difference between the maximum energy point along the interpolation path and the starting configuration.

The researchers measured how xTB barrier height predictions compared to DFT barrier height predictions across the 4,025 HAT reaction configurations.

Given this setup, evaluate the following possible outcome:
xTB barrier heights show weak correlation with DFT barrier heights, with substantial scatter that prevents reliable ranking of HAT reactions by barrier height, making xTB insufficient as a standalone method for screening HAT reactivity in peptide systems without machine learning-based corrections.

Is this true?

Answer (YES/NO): NO